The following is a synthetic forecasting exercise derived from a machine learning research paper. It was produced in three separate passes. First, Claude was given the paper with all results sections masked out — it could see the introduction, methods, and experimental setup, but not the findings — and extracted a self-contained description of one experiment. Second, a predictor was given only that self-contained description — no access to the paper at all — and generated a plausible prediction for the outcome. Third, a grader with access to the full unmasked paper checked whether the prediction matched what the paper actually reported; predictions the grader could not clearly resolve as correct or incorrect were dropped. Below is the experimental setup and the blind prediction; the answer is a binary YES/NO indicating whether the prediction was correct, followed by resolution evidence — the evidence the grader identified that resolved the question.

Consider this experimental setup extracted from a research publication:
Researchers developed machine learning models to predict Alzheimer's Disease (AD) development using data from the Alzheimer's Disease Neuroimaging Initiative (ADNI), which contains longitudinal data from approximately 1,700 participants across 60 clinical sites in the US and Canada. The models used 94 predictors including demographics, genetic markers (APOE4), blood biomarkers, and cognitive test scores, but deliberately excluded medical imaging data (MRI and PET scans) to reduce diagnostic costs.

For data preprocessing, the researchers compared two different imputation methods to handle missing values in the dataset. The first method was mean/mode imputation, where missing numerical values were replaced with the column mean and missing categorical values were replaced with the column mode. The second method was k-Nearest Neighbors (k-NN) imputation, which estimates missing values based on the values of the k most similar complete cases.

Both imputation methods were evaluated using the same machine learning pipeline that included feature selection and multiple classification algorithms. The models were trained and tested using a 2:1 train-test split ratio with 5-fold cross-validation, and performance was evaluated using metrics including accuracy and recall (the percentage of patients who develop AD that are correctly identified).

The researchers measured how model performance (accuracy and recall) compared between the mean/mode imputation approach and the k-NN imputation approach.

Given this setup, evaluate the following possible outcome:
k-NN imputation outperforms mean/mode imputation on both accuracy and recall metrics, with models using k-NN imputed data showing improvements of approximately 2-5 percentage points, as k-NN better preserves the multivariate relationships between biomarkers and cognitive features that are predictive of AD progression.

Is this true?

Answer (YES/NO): NO